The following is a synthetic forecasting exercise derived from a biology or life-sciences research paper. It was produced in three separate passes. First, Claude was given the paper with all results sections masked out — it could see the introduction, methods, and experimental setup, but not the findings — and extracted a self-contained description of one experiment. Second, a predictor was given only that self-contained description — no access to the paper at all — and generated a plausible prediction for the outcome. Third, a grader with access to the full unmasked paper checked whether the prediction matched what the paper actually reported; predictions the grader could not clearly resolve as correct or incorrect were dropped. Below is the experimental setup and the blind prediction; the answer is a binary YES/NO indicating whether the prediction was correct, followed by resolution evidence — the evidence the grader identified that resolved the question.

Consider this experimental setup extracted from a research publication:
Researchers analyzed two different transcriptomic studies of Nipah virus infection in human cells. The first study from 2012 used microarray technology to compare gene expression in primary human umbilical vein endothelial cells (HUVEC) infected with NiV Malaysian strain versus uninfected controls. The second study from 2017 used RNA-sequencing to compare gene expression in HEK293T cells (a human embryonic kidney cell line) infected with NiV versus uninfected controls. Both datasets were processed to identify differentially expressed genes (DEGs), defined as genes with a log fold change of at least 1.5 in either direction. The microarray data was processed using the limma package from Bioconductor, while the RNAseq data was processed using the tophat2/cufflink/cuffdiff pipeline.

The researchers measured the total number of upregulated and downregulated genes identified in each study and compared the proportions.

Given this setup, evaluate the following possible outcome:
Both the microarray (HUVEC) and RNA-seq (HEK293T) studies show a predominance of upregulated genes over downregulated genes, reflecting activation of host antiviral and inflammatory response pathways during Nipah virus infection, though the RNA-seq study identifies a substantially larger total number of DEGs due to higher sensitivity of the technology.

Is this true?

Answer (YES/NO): NO